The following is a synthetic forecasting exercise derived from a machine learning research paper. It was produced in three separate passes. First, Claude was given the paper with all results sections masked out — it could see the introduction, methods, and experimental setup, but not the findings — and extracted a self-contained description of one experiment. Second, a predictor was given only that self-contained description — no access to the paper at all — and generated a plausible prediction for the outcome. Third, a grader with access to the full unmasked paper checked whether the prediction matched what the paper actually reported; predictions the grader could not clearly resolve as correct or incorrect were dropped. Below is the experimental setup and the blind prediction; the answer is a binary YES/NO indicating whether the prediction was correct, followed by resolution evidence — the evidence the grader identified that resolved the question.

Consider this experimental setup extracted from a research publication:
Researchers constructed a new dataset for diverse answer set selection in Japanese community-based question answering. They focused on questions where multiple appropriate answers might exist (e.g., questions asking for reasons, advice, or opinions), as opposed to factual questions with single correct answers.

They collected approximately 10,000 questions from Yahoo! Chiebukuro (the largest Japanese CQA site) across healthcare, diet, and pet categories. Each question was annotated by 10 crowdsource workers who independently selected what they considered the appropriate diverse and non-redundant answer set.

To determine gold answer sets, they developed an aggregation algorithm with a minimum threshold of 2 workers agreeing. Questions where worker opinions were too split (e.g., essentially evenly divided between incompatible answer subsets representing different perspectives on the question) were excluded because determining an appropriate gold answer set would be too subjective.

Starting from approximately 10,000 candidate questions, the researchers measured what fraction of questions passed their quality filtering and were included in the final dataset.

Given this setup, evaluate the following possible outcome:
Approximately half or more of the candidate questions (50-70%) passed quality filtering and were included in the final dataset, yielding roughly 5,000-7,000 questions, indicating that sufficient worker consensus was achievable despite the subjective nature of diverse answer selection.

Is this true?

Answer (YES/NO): NO